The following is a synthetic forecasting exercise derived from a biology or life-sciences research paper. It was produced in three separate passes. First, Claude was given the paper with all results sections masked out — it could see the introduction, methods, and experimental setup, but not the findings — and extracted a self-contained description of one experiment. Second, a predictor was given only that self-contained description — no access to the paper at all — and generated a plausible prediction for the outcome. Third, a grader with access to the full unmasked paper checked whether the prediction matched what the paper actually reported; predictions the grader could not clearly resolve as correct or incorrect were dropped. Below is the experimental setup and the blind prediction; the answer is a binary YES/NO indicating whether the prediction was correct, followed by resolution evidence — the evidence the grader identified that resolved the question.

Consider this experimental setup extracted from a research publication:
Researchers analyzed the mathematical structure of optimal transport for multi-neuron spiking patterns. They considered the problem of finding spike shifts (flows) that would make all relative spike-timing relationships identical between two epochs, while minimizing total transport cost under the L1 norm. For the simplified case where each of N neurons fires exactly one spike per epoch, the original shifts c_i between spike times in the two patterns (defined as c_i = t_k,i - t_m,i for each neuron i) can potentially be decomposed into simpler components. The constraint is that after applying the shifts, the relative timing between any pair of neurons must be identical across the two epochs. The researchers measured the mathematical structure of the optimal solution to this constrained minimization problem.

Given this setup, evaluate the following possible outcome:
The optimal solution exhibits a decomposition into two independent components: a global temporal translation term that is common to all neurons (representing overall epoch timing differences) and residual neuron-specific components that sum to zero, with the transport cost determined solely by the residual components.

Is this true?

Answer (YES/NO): NO